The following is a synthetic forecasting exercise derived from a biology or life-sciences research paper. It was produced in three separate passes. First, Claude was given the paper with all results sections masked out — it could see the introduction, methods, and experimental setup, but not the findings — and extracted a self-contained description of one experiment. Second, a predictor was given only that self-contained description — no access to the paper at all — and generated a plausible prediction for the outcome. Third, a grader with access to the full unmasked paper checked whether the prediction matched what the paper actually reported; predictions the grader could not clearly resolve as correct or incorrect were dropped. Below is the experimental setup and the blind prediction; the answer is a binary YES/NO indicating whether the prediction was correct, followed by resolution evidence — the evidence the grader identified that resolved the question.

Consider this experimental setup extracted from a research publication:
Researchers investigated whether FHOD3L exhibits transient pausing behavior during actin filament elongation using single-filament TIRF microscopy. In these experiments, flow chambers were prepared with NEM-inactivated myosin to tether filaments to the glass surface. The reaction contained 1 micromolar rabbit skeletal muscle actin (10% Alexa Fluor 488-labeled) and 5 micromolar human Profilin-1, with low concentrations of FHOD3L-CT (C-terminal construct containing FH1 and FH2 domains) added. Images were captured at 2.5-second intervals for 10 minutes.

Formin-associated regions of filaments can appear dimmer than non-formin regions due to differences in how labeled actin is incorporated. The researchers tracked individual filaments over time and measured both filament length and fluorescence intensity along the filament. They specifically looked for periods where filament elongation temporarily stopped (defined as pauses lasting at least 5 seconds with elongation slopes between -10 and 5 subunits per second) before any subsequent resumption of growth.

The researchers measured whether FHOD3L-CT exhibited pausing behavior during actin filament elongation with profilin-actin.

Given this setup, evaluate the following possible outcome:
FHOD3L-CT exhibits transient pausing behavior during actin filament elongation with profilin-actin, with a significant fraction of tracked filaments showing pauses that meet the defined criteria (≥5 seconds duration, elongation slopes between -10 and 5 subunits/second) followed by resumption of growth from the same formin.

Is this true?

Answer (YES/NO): YES